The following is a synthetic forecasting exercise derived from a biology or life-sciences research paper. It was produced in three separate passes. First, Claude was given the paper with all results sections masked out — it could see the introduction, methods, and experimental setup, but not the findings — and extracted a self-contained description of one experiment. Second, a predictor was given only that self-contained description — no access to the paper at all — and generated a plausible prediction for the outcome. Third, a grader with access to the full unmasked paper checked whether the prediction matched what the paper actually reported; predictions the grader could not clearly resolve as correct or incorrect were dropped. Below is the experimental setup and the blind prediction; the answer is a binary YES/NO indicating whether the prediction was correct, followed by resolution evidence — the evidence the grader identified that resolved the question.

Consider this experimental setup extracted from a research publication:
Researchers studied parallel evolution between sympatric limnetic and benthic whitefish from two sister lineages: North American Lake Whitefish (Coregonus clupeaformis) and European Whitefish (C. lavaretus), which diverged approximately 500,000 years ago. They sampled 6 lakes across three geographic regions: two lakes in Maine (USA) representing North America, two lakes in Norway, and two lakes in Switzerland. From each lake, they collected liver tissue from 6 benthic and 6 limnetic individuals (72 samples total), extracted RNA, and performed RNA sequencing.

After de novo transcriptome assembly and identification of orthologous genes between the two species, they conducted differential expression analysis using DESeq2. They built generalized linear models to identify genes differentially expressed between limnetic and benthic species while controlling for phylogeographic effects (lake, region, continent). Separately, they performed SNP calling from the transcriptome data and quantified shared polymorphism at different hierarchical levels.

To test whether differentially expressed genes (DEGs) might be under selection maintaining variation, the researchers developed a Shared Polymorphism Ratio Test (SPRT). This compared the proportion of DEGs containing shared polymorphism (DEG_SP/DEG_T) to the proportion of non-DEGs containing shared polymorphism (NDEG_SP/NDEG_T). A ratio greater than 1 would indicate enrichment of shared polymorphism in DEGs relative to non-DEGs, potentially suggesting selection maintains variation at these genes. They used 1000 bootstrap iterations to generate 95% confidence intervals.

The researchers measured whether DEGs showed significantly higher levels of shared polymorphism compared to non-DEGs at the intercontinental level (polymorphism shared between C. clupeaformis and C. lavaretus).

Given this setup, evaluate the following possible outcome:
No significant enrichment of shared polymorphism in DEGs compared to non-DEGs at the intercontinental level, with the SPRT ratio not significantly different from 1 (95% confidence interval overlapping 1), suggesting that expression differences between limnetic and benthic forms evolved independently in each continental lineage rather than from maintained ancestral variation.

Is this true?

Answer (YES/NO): NO